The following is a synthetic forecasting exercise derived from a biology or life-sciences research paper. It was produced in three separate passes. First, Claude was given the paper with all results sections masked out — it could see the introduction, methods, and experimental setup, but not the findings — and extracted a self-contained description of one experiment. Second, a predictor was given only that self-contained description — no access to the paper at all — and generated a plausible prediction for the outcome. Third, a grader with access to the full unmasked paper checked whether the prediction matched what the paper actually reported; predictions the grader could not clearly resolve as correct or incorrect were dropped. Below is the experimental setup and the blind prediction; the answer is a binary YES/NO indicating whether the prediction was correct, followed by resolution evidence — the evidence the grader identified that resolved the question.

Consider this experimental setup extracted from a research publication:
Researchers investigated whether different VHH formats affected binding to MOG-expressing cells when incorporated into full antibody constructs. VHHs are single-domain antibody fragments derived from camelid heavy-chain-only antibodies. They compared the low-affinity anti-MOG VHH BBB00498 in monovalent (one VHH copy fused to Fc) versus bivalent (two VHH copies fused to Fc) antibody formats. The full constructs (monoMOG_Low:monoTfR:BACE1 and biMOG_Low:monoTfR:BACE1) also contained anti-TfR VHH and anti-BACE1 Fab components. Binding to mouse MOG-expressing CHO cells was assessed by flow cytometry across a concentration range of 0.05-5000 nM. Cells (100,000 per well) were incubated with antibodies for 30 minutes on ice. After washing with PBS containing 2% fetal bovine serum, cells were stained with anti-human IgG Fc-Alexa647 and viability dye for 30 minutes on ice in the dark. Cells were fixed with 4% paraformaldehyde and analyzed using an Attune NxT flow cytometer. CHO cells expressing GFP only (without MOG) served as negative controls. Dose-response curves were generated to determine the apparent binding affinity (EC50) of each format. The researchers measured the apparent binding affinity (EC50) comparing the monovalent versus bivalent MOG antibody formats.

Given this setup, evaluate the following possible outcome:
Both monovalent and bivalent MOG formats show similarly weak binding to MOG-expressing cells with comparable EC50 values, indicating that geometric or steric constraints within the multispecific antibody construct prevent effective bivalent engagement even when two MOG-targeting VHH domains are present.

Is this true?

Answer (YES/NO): NO